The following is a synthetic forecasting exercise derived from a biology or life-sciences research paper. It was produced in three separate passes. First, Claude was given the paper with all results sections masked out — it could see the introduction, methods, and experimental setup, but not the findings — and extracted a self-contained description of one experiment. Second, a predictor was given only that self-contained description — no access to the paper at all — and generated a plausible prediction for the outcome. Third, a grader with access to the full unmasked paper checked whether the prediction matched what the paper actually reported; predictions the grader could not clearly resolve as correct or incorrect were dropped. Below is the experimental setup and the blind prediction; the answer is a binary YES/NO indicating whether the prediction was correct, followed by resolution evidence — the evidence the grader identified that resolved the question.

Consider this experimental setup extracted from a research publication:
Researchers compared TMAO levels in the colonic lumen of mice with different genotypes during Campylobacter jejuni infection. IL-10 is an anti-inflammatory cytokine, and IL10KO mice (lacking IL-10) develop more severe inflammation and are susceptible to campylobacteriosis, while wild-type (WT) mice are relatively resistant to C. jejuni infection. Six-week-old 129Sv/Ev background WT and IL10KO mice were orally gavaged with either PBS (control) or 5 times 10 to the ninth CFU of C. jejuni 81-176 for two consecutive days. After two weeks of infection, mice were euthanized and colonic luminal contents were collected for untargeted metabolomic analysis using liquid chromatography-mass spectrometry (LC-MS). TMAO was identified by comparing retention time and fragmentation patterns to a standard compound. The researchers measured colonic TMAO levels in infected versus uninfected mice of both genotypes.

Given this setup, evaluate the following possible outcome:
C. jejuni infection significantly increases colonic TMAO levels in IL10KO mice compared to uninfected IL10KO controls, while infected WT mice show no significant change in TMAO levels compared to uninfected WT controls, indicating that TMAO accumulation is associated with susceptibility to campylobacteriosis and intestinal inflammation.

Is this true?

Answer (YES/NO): YES